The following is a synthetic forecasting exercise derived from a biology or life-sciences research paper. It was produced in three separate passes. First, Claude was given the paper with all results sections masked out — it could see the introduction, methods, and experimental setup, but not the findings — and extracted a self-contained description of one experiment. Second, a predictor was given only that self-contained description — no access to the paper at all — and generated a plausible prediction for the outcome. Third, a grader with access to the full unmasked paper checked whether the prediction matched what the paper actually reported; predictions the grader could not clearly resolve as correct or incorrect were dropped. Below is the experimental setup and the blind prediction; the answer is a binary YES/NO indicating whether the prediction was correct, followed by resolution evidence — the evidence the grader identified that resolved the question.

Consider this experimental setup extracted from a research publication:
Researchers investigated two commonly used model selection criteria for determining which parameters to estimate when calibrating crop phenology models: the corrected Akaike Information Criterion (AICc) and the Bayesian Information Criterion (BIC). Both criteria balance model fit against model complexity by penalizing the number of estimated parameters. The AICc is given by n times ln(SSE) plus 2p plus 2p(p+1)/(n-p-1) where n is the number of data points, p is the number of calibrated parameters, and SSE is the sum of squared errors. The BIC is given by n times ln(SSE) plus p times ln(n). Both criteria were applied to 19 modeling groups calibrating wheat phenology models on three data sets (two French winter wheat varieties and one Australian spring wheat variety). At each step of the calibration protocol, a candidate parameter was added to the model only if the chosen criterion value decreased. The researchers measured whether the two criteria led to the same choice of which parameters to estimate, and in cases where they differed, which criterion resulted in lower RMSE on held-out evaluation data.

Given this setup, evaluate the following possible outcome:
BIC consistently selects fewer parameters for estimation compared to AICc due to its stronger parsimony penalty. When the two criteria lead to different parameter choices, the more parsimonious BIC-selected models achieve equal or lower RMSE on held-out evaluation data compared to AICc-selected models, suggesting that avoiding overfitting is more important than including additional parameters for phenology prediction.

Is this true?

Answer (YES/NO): NO